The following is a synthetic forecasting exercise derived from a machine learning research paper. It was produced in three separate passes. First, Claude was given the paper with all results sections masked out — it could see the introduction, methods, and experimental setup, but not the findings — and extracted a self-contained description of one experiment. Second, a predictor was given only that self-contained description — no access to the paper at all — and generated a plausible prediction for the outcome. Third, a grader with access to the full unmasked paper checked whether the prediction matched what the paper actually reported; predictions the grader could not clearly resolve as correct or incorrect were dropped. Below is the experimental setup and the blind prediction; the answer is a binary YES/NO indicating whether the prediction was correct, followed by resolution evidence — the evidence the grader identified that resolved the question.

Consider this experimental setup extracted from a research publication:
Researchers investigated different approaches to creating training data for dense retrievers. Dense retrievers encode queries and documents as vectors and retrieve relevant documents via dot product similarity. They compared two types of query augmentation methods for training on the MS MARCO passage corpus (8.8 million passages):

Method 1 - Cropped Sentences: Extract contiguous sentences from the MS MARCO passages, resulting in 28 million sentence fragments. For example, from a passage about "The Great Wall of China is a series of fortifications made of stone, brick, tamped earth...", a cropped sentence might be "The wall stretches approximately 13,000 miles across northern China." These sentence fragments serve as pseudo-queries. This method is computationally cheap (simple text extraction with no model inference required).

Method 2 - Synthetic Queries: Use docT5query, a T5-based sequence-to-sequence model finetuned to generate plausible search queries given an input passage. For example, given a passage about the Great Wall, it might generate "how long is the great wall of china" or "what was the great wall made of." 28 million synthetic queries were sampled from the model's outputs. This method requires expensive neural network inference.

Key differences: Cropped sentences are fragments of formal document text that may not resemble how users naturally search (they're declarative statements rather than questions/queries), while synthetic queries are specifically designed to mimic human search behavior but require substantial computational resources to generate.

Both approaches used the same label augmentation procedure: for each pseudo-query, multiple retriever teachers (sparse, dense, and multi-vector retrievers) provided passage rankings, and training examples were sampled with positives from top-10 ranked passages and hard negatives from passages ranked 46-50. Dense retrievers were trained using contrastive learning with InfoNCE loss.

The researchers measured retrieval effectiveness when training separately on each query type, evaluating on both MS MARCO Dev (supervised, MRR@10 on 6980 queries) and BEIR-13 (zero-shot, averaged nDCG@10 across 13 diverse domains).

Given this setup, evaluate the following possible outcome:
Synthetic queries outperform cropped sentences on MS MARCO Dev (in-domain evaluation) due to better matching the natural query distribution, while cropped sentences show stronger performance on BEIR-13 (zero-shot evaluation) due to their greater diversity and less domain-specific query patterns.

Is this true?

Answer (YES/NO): YES